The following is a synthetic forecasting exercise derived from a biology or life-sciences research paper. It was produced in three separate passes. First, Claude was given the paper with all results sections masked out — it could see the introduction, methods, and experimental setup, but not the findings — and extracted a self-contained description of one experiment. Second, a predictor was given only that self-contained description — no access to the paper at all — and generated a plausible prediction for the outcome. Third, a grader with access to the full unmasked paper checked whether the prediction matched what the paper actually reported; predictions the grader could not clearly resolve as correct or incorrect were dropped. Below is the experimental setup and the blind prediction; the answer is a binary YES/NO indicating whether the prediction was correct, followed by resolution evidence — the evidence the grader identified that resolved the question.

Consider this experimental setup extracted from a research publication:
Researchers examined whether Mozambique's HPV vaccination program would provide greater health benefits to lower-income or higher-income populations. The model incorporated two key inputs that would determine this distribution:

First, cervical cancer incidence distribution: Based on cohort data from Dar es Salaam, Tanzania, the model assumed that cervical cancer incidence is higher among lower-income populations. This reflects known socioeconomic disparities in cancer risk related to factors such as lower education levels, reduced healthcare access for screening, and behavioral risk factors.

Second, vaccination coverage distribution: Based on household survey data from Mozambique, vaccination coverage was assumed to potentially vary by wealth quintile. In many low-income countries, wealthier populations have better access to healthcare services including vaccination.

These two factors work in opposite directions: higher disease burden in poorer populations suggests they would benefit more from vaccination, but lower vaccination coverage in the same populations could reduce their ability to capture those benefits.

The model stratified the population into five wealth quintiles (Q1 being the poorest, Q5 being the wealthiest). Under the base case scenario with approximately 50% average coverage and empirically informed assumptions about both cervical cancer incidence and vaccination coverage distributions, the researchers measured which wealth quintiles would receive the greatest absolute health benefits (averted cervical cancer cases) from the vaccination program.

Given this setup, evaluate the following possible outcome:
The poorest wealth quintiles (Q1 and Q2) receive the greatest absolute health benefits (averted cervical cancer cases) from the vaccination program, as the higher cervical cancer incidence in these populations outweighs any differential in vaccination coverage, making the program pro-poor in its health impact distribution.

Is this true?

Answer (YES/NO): YES